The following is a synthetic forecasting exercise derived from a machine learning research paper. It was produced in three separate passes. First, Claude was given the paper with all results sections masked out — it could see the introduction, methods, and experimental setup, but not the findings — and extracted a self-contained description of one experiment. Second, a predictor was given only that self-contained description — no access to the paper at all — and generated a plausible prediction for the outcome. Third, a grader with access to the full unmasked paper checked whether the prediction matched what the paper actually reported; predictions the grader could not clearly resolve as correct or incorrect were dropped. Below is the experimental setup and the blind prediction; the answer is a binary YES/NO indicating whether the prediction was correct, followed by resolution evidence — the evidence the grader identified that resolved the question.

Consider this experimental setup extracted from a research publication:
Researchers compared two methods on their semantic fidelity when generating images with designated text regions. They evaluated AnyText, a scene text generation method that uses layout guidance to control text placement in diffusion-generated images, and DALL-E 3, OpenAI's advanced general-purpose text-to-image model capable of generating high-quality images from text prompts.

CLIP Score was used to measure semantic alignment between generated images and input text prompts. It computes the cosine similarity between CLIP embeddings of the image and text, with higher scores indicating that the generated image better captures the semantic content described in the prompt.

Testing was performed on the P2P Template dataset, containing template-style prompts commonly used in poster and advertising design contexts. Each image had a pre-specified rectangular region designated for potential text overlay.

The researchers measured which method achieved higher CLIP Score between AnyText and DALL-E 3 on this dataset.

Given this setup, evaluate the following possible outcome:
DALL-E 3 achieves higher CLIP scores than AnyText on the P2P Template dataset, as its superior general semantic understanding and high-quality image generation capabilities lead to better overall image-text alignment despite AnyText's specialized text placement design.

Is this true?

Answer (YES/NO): NO